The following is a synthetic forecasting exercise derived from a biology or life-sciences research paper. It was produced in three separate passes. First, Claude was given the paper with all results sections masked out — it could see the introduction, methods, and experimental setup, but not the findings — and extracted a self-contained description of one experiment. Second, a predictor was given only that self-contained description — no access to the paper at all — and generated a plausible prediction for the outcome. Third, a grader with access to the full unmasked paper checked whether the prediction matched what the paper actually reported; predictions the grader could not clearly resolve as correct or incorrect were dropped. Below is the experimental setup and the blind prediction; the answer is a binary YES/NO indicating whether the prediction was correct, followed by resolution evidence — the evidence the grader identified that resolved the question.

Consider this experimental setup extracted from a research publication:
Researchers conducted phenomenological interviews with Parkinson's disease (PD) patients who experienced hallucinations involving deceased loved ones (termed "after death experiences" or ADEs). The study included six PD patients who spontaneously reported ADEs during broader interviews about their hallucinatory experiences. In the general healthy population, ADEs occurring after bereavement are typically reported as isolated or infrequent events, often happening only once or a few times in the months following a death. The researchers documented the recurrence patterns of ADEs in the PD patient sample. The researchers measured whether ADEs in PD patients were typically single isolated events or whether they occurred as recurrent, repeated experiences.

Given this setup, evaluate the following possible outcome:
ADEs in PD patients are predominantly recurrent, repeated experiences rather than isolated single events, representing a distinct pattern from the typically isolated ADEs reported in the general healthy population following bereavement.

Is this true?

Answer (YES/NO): YES